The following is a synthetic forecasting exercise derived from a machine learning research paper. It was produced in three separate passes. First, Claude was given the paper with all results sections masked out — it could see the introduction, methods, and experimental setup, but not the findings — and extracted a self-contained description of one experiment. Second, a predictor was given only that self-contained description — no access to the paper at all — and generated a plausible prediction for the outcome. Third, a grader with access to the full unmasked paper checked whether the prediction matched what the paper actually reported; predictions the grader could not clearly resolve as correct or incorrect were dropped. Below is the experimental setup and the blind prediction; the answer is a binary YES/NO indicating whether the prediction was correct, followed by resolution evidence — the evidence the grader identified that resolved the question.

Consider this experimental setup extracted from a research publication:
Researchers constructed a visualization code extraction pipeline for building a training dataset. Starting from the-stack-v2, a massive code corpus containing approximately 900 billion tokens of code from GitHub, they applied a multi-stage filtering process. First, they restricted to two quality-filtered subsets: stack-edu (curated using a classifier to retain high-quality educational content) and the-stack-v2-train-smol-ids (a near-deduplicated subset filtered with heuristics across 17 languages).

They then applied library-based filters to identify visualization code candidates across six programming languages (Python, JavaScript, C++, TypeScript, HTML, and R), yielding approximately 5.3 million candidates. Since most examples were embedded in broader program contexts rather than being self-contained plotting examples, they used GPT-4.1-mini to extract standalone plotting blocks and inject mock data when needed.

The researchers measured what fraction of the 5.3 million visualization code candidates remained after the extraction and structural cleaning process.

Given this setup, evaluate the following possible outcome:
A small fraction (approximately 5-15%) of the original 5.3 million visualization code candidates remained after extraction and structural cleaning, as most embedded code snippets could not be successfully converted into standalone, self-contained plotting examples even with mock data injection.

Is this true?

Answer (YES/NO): NO